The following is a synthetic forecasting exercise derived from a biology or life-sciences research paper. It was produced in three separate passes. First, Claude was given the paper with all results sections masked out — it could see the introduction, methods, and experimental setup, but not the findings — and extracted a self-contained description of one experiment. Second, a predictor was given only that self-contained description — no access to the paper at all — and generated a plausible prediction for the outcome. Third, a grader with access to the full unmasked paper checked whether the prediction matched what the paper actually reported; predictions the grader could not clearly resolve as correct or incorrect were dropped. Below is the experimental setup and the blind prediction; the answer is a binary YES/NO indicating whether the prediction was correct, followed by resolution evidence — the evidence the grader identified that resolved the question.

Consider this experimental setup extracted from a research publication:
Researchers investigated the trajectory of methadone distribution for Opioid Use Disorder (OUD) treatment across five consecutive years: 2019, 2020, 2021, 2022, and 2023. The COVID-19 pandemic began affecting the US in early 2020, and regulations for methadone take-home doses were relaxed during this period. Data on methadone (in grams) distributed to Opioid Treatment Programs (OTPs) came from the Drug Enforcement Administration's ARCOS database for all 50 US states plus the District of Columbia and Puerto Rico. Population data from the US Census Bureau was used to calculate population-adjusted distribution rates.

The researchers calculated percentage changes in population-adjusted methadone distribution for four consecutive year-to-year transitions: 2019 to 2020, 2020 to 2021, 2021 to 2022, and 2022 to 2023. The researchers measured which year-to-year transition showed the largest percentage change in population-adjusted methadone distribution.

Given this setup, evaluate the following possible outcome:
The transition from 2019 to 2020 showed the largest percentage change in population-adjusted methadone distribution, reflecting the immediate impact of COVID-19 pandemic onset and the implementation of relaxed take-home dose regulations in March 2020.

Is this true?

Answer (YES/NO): NO